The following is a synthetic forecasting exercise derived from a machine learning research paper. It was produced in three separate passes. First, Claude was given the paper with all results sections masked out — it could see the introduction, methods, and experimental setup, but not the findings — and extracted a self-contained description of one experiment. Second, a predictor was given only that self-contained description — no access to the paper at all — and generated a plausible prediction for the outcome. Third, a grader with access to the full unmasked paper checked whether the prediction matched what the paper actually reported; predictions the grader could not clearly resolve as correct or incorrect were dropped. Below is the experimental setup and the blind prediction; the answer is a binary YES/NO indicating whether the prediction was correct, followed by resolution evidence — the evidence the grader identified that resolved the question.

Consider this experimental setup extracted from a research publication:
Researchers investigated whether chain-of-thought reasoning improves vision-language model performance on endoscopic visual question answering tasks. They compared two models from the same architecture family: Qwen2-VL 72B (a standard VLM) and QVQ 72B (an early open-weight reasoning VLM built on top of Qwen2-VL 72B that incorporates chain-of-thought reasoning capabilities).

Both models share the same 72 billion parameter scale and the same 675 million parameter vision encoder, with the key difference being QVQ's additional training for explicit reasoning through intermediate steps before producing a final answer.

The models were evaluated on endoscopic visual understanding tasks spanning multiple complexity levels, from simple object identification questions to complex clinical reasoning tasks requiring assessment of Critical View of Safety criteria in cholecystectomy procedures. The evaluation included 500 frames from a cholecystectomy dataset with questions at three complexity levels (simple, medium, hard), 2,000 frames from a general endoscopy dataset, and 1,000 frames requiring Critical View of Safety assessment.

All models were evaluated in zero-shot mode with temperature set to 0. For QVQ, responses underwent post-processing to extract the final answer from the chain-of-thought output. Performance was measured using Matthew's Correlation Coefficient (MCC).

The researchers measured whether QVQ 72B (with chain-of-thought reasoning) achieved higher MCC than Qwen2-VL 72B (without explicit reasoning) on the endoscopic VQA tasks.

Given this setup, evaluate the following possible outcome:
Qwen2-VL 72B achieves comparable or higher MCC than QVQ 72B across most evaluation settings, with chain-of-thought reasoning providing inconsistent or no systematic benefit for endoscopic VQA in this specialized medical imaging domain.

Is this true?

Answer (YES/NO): YES